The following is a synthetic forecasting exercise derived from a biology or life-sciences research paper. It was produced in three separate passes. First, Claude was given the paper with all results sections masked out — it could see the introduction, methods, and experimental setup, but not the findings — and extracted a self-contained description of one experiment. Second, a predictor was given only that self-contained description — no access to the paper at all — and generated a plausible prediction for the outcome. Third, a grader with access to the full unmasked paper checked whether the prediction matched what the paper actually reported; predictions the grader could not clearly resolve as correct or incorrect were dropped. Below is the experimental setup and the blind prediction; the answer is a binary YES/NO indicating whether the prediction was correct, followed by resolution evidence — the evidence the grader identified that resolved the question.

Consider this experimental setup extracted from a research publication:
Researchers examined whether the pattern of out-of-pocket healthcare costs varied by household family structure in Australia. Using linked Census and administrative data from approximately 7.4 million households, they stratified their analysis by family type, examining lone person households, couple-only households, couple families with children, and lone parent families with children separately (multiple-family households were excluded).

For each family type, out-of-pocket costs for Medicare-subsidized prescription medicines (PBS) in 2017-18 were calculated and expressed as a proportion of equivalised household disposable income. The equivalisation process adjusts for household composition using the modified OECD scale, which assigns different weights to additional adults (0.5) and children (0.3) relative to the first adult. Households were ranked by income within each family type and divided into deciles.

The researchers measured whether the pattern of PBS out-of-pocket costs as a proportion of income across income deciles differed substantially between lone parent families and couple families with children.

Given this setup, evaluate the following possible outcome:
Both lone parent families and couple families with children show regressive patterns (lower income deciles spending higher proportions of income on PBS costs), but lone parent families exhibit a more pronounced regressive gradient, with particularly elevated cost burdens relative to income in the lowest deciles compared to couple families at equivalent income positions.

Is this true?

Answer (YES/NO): NO